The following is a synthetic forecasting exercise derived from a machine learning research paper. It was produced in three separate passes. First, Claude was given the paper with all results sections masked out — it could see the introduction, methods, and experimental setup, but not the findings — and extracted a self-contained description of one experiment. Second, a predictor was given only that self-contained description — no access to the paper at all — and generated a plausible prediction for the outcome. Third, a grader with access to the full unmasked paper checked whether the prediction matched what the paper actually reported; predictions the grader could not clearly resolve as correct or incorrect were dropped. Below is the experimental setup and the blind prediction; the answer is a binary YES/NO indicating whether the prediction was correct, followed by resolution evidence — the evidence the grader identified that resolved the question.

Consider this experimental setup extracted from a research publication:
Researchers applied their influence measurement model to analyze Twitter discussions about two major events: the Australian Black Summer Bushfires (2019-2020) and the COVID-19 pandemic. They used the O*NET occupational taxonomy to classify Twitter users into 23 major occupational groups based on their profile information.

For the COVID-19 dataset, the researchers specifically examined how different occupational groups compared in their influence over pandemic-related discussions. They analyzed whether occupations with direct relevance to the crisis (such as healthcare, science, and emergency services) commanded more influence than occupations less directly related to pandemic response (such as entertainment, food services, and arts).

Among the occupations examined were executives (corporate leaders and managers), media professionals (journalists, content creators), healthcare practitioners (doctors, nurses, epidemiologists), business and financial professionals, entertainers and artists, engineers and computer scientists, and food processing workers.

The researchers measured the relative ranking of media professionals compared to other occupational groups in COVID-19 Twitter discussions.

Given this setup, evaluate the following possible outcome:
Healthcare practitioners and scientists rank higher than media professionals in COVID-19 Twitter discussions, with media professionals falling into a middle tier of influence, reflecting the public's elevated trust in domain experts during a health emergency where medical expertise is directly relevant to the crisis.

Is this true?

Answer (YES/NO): NO